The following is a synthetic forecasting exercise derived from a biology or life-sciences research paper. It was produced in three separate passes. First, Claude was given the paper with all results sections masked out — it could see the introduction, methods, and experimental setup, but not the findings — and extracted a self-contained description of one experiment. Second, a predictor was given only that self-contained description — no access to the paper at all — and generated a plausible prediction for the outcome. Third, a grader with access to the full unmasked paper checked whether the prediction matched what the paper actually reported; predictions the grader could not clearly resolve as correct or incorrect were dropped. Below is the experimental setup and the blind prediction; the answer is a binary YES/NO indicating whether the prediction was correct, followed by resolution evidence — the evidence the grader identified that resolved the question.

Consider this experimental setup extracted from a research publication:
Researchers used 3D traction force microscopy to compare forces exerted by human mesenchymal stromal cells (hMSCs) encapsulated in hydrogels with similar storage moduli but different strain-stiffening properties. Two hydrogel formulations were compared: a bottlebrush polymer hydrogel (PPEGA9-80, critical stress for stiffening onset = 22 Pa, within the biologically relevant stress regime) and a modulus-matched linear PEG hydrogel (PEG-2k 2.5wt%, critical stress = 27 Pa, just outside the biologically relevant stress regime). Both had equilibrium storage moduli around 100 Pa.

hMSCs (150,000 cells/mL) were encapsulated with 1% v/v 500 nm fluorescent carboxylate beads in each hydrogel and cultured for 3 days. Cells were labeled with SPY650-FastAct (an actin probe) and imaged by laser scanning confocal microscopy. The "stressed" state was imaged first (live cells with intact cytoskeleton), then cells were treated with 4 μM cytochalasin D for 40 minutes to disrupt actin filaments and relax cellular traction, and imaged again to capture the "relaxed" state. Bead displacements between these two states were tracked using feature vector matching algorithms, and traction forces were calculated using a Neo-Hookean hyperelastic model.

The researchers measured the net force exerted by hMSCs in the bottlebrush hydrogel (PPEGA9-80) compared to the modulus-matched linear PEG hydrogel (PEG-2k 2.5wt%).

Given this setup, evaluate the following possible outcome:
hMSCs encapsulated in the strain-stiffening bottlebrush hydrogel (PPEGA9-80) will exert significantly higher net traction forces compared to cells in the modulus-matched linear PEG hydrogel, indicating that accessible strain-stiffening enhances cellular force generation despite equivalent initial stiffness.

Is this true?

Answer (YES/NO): YES